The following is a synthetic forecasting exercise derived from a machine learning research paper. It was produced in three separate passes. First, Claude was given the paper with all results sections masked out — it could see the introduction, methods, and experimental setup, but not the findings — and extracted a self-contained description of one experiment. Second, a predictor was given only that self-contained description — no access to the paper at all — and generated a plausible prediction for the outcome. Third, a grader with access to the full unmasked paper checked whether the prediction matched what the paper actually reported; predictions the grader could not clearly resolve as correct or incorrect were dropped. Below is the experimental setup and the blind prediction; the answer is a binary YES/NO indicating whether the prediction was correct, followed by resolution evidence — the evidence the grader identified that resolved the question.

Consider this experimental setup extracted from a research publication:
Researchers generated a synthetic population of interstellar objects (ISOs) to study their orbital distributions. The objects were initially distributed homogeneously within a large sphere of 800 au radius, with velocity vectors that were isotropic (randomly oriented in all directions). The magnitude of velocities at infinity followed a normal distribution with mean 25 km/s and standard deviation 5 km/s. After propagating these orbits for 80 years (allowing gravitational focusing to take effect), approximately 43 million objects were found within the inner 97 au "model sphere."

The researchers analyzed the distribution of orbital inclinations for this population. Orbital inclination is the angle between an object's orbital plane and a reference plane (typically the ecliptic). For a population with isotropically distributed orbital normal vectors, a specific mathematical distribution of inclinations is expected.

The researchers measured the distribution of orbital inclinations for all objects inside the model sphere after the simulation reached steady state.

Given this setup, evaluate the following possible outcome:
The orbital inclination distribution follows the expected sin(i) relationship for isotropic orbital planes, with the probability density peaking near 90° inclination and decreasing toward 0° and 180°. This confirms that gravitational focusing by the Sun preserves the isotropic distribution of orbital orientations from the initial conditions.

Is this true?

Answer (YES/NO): YES